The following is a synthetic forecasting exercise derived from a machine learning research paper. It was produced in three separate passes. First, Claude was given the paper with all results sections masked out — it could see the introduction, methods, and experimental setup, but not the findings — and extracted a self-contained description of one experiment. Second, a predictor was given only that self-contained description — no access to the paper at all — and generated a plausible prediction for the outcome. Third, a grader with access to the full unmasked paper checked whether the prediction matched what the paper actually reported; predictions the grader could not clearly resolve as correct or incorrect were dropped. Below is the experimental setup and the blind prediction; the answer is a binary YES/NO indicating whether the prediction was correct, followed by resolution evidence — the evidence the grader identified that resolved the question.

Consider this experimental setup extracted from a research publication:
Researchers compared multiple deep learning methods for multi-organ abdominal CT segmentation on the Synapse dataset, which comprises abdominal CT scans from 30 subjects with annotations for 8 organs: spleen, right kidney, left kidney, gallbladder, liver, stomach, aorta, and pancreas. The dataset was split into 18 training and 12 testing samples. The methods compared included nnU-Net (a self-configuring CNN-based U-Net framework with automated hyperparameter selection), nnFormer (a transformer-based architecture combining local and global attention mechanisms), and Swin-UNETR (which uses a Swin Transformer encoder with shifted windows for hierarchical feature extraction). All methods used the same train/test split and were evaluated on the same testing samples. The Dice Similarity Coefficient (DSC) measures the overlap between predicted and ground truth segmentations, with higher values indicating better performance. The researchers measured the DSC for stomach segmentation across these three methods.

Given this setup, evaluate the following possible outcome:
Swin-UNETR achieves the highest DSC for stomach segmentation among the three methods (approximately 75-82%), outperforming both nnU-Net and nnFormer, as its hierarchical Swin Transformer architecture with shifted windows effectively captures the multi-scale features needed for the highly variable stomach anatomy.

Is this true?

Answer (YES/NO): NO